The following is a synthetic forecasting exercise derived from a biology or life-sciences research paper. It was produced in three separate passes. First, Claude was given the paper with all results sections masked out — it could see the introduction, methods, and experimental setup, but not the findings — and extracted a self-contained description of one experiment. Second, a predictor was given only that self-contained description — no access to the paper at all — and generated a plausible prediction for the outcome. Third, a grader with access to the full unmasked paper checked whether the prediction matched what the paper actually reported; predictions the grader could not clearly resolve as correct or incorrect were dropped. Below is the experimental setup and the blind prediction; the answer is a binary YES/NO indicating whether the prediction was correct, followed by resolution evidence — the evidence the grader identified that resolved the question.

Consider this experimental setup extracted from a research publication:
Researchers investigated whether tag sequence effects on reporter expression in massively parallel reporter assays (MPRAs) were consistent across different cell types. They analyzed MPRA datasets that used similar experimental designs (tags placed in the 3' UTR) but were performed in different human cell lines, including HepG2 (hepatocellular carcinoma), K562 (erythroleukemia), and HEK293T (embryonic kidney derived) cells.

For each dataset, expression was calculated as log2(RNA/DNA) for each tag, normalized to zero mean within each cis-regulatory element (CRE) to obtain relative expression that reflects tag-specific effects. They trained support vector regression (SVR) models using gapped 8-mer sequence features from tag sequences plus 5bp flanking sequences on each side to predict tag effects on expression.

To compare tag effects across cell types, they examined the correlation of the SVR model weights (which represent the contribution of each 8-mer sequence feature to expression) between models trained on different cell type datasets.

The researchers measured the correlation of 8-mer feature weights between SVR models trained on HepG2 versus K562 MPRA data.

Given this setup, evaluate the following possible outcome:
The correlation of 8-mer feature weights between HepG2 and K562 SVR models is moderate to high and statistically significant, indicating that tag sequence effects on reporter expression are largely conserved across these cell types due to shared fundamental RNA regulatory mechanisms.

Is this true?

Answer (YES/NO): NO